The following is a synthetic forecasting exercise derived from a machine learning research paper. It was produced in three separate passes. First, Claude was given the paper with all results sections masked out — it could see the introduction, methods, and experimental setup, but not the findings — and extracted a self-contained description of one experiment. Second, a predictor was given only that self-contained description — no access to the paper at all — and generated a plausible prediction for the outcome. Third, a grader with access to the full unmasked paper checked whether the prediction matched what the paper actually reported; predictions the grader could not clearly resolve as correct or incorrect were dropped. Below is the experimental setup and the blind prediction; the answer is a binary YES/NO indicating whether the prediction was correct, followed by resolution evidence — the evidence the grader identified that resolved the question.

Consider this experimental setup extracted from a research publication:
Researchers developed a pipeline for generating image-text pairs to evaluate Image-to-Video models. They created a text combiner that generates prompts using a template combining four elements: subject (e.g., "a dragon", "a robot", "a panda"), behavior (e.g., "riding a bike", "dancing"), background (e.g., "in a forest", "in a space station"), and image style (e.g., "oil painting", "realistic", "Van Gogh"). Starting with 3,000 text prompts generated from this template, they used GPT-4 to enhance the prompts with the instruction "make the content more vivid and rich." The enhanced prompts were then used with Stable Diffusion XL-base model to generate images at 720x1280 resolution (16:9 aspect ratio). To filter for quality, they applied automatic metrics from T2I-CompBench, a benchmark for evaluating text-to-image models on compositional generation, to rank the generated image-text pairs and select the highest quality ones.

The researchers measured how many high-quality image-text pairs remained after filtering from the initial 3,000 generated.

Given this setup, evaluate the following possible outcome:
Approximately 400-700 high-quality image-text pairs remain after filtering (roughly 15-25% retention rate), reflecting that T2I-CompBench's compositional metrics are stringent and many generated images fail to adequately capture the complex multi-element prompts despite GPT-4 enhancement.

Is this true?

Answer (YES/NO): NO